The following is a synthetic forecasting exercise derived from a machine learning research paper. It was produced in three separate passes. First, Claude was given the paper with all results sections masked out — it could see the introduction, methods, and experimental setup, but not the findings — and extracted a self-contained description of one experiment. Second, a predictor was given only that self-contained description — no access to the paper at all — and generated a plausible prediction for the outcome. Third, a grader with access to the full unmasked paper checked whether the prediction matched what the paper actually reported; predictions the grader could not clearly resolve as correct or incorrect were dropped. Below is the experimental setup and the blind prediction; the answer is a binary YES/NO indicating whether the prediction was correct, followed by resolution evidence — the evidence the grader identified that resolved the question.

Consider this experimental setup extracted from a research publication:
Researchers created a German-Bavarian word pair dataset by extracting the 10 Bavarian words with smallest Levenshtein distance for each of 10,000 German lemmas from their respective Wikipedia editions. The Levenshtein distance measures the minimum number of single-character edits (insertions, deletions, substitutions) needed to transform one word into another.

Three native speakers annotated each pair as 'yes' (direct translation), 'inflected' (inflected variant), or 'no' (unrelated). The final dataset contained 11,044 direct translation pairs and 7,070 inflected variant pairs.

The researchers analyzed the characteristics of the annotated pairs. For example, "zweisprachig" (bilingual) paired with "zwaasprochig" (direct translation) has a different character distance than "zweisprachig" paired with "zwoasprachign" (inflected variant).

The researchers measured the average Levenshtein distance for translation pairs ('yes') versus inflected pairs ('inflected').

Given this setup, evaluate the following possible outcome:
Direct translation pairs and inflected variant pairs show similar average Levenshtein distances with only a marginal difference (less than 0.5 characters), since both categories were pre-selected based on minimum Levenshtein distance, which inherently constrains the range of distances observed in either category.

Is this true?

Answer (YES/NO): YES